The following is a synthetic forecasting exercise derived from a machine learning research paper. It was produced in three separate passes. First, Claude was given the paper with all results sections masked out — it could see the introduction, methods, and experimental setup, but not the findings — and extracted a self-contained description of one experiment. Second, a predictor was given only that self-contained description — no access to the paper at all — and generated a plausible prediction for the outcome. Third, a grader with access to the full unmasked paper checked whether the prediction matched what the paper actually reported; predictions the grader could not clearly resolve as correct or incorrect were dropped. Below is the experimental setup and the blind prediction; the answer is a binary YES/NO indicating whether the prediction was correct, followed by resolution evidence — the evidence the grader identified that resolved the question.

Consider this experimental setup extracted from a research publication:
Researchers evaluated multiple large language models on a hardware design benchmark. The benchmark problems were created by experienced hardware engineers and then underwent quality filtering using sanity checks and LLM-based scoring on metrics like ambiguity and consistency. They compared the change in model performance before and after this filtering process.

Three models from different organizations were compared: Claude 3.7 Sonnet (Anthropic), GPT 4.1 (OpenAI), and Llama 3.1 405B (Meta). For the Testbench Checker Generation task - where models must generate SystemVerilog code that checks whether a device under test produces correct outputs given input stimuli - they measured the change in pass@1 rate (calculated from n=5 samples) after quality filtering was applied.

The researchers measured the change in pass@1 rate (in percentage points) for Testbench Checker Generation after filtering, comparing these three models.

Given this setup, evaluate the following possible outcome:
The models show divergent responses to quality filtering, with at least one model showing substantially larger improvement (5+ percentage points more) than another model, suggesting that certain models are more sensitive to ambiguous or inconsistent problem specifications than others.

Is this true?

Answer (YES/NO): YES